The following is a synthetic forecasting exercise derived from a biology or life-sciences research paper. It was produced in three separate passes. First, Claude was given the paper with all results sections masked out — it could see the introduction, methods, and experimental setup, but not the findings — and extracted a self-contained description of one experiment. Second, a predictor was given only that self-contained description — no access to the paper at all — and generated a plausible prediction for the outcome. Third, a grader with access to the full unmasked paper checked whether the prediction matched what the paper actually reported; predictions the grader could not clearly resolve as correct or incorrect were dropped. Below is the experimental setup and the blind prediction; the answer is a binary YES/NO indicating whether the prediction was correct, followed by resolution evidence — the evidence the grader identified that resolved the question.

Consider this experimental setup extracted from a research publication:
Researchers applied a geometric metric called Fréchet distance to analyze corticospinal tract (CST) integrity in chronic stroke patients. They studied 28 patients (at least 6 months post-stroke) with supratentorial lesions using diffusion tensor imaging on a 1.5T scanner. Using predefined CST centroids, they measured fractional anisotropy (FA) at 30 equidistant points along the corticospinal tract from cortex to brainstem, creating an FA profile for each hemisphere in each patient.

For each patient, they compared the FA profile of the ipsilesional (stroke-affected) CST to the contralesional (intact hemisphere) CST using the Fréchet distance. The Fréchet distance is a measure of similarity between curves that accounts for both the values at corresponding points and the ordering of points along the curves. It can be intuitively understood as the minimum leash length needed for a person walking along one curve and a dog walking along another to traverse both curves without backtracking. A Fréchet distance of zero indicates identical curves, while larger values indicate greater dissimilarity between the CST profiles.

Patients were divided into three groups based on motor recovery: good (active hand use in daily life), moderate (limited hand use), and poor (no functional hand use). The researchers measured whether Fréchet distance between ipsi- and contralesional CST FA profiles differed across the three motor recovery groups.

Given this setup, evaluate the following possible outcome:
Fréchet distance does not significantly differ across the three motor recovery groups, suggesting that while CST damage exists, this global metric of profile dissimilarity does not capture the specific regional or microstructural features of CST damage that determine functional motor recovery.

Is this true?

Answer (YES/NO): NO